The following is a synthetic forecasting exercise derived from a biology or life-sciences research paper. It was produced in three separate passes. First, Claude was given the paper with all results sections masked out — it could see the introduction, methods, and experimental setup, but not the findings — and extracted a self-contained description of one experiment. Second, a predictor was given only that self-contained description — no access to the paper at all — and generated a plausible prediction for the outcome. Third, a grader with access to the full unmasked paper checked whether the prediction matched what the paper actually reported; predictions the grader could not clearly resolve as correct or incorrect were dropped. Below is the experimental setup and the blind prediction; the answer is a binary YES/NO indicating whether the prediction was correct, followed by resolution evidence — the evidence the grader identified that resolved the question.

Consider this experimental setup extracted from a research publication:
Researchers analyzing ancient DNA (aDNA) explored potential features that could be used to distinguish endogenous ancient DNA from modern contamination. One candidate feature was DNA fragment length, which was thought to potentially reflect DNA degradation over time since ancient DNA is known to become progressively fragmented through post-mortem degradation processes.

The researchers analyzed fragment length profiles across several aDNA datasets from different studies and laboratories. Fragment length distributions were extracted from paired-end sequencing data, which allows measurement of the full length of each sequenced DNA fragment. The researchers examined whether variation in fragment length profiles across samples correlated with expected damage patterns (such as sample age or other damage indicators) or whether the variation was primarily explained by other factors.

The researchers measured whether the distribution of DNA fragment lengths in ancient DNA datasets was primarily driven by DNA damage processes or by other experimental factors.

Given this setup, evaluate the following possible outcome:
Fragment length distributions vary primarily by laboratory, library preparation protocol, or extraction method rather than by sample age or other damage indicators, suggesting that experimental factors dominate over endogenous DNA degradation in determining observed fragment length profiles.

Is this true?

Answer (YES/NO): YES